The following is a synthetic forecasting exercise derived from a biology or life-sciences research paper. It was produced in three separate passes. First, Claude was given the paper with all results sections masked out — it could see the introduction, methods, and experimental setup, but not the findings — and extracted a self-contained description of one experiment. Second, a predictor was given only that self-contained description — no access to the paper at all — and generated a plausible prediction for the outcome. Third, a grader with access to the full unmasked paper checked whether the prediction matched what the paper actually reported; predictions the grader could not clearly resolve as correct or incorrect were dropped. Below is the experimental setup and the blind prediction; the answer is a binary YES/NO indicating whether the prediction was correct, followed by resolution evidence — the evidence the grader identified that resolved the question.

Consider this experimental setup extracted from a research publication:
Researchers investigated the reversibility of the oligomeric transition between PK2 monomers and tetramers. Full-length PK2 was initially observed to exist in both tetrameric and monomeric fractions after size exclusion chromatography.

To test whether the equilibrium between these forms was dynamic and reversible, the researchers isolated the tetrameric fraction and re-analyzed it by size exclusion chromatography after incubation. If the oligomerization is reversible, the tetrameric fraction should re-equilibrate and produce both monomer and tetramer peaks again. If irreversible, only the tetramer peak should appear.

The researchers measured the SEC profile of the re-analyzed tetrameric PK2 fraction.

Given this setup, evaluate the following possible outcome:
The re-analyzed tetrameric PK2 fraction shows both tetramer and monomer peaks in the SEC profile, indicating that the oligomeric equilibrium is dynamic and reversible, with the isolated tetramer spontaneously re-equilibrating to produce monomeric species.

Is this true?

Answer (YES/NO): YES